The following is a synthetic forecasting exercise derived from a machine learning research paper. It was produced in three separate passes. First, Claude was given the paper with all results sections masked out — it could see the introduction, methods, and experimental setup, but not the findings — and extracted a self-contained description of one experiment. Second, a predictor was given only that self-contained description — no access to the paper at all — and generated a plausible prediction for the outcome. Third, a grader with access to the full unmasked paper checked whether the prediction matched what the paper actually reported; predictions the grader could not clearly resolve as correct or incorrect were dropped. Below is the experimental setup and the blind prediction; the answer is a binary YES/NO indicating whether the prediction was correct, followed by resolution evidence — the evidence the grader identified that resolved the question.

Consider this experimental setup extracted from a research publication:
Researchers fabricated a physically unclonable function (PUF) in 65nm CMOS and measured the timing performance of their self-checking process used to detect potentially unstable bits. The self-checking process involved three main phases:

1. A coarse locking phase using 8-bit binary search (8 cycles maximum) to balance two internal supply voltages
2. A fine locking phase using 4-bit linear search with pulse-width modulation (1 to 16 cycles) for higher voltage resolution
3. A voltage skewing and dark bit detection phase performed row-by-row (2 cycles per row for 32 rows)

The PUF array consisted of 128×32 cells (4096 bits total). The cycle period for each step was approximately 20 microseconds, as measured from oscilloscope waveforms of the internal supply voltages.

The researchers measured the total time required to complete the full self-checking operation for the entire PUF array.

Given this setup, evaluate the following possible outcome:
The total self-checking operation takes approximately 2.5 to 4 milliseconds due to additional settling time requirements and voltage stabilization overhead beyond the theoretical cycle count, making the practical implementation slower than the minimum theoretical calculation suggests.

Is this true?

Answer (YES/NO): NO